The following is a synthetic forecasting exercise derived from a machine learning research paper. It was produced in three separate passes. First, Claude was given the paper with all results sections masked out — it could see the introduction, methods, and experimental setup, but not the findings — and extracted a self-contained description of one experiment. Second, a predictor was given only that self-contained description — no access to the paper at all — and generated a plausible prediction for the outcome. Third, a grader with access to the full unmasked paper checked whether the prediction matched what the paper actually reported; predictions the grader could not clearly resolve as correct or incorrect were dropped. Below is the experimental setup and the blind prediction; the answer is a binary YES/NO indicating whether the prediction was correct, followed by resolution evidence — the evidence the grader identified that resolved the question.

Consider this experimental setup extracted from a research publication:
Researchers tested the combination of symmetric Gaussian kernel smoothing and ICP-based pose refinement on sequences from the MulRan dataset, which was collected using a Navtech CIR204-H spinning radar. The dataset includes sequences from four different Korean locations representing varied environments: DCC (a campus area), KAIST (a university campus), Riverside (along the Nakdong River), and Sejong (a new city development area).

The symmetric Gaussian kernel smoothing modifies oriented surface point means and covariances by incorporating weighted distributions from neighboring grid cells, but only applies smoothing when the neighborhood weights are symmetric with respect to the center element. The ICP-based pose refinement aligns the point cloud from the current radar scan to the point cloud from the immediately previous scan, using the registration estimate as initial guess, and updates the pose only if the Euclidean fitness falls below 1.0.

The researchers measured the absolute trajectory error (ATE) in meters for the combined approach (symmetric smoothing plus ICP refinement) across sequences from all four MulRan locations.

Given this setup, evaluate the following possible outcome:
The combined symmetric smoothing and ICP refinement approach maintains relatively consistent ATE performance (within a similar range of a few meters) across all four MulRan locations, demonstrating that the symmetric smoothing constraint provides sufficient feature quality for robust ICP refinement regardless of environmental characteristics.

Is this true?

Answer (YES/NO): NO